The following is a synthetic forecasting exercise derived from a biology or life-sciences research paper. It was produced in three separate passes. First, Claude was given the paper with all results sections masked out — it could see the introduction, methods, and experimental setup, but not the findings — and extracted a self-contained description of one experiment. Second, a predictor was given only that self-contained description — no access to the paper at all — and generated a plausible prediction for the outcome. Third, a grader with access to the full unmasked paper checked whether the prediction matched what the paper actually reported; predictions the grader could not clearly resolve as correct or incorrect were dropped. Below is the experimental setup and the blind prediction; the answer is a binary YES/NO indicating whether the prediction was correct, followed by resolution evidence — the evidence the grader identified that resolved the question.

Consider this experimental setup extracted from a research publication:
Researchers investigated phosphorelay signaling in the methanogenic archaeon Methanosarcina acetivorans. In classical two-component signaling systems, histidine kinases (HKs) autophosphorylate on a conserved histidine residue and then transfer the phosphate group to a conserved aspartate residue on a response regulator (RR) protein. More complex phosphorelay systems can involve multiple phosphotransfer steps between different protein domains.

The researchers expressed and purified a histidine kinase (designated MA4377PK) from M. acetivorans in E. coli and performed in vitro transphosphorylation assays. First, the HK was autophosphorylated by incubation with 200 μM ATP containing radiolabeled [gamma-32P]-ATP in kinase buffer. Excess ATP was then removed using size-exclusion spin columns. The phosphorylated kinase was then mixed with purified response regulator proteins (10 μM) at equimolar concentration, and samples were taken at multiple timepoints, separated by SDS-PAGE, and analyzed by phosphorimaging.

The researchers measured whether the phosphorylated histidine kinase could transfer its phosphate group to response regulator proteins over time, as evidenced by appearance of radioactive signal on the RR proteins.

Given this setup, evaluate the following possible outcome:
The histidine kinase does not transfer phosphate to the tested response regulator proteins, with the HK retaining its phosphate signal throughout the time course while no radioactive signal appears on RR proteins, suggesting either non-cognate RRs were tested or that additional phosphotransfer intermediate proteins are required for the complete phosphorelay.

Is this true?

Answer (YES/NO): NO